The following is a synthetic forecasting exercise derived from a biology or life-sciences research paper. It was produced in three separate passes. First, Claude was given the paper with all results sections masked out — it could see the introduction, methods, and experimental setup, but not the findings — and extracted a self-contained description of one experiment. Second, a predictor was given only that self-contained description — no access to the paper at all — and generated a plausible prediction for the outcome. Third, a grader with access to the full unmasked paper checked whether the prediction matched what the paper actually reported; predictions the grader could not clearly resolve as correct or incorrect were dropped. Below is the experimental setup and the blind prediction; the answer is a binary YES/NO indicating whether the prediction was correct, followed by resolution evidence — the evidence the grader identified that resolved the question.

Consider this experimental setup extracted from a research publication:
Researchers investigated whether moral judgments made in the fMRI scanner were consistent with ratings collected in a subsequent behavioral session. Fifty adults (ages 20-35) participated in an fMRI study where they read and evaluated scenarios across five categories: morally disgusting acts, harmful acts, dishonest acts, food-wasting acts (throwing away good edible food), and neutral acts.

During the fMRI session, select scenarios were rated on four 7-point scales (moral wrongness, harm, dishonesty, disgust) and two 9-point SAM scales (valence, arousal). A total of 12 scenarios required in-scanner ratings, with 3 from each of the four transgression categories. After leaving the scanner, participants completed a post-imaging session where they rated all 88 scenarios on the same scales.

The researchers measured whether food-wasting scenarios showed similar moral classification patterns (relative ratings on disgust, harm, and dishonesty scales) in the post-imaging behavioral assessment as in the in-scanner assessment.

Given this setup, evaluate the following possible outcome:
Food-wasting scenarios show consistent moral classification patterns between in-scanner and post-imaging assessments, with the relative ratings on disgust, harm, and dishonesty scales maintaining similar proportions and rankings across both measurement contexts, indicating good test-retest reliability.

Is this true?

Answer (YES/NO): YES